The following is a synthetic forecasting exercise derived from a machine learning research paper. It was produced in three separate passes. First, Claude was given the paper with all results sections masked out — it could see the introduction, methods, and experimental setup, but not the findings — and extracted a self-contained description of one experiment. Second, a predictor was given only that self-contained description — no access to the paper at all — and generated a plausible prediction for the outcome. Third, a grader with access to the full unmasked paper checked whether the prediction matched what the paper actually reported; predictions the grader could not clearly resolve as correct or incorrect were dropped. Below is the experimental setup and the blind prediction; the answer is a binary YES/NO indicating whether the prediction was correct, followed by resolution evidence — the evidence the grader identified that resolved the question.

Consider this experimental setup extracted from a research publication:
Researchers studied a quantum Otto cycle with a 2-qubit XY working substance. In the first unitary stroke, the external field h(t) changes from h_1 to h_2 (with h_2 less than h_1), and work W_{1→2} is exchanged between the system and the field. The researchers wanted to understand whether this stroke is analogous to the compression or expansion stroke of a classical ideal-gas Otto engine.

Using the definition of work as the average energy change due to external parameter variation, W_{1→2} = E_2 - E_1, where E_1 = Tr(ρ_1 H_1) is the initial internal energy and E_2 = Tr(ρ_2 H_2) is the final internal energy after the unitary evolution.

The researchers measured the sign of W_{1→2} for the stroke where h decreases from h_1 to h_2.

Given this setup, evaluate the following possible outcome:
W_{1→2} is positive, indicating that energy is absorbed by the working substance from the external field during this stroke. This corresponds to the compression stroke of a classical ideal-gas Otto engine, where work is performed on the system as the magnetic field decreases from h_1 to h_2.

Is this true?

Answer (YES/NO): YES